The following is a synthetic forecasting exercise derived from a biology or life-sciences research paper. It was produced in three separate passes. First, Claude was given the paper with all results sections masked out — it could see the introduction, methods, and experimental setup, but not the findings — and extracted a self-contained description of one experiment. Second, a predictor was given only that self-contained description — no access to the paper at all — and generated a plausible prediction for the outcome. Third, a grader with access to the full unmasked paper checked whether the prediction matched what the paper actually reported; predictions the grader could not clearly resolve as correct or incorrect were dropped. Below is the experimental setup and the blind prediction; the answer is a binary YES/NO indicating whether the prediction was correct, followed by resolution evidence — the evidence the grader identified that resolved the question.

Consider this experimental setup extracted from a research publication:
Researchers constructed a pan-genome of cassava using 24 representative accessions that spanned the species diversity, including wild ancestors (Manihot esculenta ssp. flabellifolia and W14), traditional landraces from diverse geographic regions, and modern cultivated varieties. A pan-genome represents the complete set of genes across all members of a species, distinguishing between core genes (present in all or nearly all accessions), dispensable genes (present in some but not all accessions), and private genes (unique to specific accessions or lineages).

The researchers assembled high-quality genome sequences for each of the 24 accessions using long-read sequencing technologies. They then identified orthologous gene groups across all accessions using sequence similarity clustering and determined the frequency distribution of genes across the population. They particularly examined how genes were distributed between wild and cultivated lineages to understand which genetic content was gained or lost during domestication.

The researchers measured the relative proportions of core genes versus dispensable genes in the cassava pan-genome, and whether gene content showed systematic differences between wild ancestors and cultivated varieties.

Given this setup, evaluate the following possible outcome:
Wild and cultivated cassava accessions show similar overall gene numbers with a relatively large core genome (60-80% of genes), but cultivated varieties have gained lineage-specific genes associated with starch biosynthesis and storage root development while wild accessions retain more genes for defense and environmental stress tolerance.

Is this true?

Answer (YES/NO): NO